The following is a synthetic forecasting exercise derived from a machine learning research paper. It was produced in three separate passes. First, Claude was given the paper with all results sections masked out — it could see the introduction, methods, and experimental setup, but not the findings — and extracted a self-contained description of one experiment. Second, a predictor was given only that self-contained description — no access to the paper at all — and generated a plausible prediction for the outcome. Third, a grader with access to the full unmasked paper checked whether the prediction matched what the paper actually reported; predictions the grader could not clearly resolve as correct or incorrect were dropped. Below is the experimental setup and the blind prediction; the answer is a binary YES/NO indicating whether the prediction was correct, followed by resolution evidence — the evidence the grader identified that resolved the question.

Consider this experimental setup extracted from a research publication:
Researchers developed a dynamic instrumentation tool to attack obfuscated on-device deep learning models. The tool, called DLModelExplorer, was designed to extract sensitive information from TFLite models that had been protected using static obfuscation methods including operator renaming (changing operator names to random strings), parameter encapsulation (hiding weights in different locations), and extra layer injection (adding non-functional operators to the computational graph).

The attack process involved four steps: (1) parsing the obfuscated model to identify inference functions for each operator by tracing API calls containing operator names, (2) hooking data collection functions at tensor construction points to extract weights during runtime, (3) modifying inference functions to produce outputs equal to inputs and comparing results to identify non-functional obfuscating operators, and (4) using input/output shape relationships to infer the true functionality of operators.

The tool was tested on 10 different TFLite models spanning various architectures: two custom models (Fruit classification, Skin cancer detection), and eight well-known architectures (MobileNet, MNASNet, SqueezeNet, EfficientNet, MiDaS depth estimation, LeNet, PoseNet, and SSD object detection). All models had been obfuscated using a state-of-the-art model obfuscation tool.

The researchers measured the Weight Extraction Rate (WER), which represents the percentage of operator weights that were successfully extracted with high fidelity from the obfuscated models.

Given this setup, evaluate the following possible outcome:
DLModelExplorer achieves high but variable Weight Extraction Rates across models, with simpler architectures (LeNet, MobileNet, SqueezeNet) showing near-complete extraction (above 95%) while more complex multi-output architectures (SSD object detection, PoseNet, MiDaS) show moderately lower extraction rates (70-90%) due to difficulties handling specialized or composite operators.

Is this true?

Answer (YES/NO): NO